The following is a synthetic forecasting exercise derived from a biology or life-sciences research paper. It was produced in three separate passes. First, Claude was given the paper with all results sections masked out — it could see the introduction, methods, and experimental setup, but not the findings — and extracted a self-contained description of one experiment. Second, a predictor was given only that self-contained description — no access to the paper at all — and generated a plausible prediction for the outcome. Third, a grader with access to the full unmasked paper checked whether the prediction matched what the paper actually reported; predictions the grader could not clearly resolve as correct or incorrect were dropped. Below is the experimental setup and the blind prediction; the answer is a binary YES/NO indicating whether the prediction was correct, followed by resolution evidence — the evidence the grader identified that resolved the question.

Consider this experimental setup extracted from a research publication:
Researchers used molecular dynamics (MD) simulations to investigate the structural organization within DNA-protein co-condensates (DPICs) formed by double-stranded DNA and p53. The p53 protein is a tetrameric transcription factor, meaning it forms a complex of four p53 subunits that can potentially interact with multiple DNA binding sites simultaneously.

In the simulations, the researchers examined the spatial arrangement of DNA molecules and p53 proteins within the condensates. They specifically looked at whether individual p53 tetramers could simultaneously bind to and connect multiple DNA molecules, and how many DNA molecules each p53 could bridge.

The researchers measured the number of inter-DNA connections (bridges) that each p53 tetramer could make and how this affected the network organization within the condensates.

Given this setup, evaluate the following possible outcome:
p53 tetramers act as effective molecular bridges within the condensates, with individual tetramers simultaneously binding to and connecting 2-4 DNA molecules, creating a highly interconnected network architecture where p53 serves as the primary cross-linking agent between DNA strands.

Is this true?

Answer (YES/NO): YES